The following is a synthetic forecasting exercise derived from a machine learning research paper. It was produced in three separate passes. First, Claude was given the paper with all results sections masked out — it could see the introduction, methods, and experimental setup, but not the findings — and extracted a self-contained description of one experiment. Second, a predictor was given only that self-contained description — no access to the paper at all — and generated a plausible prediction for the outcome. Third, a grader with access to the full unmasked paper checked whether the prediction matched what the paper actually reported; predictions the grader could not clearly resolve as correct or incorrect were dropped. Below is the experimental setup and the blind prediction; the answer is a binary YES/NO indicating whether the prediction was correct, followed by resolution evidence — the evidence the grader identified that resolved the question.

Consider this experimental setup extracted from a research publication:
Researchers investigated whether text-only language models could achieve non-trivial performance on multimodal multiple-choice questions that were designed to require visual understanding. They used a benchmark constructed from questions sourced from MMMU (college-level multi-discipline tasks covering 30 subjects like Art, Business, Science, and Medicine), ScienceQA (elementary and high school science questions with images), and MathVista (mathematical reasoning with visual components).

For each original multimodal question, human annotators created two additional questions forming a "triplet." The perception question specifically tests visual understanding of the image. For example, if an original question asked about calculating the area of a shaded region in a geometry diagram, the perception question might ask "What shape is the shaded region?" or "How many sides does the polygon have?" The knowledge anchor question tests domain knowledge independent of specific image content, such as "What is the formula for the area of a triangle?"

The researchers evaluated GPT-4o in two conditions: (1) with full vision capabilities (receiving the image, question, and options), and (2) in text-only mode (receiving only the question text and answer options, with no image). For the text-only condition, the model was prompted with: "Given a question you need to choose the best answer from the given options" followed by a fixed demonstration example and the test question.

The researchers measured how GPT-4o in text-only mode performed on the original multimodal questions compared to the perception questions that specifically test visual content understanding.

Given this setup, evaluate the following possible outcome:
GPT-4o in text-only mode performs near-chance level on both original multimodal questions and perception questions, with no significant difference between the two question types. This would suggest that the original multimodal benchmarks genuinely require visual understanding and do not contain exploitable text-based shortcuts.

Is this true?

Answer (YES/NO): NO